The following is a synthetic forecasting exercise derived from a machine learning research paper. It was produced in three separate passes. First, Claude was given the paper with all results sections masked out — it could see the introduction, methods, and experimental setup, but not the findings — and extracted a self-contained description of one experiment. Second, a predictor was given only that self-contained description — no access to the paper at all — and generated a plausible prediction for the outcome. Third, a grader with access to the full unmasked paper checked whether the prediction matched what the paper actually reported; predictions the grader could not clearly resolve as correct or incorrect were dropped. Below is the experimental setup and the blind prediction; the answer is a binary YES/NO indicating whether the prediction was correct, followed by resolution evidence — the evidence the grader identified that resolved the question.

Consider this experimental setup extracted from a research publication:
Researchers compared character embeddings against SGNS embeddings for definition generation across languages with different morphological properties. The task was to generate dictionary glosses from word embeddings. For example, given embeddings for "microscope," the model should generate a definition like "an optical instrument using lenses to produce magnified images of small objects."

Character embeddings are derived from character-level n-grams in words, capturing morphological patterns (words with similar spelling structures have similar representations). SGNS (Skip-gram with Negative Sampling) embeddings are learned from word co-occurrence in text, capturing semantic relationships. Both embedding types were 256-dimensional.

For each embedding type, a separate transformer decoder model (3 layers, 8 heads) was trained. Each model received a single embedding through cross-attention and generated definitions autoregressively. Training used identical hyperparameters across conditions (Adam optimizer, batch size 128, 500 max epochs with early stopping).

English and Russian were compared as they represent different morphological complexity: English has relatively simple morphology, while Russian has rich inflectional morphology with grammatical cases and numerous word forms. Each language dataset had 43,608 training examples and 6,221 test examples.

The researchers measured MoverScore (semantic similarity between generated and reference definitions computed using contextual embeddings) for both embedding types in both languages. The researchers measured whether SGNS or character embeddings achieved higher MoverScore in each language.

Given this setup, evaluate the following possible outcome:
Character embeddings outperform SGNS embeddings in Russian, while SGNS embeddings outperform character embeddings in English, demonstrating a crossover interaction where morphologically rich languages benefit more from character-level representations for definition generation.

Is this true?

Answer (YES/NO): NO